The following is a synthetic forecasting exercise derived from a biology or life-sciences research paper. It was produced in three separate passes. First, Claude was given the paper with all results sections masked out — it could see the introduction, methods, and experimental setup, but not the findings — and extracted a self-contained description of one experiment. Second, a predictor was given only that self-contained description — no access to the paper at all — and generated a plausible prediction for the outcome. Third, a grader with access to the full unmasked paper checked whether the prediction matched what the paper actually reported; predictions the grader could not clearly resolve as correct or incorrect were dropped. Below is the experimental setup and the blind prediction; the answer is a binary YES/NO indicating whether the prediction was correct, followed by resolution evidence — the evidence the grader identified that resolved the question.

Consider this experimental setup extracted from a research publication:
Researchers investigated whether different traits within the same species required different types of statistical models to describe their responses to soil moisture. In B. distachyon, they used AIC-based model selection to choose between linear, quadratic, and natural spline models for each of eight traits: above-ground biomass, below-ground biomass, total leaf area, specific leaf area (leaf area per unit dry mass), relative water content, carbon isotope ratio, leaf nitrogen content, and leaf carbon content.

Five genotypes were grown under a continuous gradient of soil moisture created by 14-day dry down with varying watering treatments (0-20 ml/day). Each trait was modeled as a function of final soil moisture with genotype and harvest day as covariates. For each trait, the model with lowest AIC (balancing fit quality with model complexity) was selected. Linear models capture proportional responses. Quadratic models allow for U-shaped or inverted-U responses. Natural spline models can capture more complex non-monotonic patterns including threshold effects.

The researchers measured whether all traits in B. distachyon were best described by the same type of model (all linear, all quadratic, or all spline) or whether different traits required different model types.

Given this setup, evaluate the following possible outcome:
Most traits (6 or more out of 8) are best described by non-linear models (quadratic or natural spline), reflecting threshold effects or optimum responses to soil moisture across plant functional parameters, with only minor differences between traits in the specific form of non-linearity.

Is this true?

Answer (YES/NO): NO